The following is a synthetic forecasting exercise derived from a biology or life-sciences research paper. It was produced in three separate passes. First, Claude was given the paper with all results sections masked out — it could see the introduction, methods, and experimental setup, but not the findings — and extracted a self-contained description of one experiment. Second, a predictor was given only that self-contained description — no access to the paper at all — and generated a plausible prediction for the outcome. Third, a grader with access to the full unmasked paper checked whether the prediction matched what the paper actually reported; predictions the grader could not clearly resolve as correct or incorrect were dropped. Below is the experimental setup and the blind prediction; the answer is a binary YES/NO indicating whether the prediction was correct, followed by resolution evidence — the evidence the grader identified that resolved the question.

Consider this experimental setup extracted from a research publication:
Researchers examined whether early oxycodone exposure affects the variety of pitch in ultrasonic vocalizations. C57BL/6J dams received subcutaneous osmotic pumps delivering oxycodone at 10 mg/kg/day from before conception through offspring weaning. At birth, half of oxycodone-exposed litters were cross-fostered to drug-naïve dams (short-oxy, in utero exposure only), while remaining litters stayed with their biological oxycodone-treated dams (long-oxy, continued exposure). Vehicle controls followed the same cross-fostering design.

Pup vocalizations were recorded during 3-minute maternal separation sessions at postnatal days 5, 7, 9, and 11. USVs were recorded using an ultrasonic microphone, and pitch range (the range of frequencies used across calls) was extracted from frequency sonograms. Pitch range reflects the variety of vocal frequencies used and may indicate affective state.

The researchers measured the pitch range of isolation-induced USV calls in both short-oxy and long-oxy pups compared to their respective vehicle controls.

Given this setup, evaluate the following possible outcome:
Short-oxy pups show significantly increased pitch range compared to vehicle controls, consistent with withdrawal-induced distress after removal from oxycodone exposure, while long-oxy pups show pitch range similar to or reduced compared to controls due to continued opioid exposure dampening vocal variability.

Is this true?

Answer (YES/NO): NO